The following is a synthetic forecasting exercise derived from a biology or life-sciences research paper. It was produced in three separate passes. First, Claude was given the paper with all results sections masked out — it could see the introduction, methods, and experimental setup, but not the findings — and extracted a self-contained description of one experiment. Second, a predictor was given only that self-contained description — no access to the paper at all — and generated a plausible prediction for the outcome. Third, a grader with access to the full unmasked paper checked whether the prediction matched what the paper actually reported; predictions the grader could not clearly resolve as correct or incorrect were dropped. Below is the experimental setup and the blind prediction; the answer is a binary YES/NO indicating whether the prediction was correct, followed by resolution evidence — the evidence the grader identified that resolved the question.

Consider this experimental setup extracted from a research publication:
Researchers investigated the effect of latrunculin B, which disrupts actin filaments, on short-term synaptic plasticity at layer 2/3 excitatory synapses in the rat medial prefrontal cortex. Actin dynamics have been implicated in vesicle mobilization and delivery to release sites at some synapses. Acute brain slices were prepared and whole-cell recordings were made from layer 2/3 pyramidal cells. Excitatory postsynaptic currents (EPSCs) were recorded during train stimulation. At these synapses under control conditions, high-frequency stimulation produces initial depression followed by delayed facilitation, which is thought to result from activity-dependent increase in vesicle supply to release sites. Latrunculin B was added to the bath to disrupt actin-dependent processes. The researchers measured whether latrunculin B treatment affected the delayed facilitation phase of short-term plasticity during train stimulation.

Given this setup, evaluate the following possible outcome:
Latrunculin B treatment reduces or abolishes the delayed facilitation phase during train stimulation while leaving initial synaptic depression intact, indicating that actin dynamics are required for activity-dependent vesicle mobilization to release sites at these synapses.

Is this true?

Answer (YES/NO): NO